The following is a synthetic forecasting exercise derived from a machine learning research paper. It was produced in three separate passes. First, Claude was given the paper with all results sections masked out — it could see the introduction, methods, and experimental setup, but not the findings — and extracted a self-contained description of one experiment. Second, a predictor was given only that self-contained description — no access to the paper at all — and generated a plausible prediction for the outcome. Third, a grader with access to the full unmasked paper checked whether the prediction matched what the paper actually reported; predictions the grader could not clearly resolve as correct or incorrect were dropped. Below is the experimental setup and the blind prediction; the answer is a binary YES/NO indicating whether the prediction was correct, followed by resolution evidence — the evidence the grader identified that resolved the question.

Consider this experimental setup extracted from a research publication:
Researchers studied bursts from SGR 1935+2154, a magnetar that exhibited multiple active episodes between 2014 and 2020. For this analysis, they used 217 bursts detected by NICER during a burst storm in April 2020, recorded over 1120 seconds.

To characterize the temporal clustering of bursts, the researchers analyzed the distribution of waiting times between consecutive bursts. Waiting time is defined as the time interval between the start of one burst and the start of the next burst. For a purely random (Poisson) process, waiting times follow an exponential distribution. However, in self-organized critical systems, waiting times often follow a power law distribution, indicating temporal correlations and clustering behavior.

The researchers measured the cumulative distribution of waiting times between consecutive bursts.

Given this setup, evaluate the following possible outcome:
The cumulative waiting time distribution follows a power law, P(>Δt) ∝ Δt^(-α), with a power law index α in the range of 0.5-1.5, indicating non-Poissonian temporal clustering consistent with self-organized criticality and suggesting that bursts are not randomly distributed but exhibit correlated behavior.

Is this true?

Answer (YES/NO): NO